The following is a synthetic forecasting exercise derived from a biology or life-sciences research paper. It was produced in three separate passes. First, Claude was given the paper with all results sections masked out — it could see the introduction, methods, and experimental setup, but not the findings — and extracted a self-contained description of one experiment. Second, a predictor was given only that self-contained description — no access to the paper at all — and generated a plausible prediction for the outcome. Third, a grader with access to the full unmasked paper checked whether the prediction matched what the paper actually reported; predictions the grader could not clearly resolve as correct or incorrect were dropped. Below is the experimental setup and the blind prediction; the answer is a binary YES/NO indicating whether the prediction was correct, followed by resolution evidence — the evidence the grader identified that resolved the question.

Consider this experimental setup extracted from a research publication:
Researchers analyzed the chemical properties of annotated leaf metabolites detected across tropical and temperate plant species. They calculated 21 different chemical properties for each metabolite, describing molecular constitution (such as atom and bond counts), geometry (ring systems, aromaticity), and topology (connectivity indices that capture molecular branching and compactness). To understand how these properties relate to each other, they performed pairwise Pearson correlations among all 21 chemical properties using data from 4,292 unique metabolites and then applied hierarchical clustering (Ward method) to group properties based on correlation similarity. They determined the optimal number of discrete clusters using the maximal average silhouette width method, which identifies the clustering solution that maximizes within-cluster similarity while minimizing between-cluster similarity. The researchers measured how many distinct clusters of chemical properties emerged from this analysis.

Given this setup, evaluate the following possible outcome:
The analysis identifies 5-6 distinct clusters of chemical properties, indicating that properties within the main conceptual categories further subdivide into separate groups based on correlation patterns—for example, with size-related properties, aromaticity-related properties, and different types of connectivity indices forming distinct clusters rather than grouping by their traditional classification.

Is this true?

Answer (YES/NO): YES